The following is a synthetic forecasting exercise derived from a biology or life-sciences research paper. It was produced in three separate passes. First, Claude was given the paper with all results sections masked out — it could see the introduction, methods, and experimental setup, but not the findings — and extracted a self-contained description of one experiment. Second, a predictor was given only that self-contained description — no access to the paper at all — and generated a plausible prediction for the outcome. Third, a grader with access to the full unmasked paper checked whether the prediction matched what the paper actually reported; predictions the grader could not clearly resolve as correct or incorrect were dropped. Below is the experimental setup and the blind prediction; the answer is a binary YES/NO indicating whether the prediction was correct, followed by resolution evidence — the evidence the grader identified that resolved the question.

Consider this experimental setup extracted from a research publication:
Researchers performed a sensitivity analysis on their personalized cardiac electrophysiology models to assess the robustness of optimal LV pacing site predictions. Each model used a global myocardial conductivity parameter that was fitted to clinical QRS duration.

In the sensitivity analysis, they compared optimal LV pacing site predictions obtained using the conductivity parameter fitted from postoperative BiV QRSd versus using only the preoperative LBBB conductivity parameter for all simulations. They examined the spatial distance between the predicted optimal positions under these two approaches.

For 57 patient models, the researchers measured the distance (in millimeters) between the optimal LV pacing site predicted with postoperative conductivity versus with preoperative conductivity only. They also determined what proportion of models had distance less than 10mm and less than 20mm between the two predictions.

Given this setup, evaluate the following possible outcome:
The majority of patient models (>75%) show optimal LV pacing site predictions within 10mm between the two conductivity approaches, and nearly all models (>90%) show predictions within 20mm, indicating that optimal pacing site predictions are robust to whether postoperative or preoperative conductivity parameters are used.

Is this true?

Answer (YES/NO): NO